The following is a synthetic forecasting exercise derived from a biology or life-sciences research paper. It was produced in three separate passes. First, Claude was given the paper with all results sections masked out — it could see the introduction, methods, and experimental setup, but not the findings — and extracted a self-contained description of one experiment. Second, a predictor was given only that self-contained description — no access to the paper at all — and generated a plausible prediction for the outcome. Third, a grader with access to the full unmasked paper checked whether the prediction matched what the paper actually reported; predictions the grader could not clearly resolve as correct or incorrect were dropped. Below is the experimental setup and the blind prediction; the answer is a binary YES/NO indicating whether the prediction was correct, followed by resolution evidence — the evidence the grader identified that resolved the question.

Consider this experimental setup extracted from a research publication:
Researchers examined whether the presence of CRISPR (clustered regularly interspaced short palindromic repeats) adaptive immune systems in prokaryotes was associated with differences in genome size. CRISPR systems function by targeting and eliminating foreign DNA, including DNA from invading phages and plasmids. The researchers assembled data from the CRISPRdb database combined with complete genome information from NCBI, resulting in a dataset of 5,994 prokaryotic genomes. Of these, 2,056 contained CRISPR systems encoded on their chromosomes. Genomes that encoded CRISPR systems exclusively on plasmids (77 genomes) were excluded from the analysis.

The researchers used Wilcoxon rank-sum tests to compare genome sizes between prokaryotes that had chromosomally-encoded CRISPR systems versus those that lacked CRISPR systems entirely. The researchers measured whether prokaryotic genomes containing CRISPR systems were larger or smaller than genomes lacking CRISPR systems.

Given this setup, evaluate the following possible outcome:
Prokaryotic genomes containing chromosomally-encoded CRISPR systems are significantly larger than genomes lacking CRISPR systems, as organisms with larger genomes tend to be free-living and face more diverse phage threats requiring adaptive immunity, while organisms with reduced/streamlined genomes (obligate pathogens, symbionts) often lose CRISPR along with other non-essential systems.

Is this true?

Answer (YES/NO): NO